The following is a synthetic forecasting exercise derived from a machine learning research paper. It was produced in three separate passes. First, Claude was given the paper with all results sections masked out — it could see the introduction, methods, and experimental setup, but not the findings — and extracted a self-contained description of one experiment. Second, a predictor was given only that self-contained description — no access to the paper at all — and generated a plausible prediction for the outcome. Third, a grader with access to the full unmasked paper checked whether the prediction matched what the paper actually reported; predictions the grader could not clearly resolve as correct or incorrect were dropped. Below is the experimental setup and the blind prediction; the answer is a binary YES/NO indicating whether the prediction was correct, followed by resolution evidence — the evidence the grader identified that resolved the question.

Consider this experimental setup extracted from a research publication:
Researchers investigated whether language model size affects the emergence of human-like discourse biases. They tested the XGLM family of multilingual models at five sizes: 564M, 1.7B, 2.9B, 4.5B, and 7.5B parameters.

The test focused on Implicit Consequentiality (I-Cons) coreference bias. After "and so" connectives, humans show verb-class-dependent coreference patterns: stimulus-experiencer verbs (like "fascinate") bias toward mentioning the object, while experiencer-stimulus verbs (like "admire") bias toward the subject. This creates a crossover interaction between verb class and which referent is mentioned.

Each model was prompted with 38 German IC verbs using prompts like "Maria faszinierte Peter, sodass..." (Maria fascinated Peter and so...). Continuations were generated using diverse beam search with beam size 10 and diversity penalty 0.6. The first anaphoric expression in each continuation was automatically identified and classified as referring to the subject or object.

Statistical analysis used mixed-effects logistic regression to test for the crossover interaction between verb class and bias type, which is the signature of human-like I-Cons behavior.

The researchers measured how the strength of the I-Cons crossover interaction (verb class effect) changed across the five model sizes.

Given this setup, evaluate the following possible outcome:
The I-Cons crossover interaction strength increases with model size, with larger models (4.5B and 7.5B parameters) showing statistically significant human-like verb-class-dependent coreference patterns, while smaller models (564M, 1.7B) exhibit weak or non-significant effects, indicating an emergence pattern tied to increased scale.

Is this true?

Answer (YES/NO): NO